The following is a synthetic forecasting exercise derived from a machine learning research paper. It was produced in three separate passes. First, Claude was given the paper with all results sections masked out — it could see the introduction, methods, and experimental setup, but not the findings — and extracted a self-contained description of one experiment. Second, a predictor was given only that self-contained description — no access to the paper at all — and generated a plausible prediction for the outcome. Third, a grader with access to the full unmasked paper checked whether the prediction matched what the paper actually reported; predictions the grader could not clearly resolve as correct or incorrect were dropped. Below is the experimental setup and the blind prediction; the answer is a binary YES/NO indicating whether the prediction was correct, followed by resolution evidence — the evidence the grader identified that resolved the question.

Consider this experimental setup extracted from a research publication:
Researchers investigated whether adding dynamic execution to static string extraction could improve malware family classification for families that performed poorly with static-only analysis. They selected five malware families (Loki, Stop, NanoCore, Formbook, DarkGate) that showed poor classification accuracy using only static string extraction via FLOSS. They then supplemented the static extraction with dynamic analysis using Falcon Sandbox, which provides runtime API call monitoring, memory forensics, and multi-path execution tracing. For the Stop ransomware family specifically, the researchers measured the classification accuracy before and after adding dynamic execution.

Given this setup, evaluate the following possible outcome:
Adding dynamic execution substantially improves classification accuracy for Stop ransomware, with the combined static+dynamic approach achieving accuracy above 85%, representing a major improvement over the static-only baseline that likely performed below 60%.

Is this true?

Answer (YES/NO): YES